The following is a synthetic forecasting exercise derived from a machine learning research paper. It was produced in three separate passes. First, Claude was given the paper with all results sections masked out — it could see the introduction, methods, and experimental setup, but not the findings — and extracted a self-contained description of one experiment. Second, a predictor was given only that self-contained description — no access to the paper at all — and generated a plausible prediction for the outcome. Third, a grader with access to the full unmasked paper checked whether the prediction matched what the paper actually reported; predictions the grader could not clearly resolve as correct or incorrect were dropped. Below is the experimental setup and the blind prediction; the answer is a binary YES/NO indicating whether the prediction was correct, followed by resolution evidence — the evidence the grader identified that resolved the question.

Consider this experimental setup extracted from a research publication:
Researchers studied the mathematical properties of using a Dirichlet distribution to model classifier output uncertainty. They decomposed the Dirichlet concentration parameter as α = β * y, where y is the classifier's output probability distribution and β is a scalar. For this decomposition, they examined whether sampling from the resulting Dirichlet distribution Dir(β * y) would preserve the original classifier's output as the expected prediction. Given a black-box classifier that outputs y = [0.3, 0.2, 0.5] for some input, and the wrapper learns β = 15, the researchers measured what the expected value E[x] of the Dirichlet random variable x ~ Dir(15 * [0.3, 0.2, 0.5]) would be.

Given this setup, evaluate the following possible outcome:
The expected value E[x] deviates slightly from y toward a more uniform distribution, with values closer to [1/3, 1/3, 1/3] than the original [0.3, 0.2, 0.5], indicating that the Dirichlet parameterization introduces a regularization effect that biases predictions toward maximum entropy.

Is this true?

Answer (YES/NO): NO